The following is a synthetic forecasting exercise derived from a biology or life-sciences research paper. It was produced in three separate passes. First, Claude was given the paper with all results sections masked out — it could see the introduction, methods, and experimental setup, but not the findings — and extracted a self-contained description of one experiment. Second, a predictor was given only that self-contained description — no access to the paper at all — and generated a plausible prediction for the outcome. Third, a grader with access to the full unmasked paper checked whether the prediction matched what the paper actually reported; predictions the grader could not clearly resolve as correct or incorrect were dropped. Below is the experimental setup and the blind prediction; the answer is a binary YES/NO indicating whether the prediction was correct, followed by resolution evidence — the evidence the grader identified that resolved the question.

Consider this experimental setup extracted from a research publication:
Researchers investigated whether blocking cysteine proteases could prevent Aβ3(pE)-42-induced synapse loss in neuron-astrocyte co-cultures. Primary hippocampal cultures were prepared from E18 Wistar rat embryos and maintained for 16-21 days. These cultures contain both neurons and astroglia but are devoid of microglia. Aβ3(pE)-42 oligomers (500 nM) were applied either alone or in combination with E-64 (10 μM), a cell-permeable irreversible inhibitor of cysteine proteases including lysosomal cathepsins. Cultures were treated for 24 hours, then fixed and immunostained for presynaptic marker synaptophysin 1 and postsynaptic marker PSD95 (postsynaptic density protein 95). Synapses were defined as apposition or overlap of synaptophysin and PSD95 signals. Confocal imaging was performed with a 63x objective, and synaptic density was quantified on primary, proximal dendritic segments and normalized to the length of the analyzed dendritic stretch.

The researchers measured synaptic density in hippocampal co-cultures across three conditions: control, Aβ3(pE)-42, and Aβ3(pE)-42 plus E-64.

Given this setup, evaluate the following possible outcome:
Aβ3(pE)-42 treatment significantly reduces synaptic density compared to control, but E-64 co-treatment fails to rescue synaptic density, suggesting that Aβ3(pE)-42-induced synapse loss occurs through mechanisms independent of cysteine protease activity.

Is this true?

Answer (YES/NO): NO